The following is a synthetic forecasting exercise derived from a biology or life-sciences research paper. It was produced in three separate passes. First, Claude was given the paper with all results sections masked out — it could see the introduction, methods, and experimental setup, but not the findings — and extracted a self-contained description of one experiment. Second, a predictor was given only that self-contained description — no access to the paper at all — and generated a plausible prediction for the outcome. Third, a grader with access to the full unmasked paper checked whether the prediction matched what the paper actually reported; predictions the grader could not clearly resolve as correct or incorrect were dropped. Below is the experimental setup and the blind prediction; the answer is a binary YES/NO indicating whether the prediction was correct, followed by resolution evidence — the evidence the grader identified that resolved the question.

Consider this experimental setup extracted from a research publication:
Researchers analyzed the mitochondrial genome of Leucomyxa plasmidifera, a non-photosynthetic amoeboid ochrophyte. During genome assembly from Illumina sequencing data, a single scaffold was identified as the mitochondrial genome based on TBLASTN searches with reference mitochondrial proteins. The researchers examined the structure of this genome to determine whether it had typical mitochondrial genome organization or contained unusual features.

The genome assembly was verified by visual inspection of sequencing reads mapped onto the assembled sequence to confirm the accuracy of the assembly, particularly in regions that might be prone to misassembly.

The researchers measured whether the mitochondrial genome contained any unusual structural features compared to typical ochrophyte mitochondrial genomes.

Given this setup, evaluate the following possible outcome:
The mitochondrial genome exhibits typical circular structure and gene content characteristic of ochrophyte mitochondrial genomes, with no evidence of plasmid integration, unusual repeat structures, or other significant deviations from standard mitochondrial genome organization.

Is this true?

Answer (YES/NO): NO